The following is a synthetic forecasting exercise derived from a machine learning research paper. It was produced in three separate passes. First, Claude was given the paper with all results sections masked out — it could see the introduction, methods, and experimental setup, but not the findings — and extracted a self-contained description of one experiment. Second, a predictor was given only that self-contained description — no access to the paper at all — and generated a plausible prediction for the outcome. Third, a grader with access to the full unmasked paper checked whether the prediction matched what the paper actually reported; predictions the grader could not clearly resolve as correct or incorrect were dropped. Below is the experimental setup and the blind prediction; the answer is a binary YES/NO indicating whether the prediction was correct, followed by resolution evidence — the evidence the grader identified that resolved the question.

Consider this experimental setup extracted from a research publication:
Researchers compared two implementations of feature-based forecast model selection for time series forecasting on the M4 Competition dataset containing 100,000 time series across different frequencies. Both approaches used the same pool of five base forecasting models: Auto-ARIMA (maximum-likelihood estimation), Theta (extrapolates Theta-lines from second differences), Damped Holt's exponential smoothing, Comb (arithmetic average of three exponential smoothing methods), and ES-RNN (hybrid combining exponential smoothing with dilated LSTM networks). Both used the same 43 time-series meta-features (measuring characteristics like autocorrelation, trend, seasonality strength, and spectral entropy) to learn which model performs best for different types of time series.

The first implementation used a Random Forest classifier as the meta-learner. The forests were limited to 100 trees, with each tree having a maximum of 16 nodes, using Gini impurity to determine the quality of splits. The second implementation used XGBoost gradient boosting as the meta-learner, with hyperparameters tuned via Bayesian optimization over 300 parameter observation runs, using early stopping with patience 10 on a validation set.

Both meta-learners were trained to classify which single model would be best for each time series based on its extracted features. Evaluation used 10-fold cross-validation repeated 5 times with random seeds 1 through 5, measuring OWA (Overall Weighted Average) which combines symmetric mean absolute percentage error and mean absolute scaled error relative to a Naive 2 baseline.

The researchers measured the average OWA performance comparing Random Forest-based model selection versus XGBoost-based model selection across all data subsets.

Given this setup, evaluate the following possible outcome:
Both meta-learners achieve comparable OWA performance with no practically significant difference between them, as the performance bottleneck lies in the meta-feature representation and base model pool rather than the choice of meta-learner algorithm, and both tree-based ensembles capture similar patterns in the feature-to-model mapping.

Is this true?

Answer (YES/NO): YES